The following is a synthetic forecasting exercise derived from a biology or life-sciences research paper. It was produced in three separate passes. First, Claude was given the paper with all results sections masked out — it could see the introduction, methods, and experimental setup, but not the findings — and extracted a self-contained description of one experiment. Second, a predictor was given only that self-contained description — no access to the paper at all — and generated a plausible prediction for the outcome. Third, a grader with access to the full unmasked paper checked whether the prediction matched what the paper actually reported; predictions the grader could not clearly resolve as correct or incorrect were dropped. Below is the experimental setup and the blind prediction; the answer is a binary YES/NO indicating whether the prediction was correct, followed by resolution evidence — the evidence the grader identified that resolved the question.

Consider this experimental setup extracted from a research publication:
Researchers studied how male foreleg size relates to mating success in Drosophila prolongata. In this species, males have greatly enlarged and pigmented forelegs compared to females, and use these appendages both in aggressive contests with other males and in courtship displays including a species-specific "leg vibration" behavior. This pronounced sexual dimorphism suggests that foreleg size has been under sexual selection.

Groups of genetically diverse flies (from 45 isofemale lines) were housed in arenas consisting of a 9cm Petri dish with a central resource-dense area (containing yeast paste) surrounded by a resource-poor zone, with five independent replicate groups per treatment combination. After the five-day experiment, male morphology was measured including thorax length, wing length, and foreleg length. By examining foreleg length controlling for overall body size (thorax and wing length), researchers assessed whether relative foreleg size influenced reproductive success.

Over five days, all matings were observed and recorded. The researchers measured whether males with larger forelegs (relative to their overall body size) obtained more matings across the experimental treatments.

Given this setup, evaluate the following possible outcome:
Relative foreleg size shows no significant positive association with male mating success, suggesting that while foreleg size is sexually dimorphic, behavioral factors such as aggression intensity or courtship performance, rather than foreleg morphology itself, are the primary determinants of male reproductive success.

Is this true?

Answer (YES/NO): NO